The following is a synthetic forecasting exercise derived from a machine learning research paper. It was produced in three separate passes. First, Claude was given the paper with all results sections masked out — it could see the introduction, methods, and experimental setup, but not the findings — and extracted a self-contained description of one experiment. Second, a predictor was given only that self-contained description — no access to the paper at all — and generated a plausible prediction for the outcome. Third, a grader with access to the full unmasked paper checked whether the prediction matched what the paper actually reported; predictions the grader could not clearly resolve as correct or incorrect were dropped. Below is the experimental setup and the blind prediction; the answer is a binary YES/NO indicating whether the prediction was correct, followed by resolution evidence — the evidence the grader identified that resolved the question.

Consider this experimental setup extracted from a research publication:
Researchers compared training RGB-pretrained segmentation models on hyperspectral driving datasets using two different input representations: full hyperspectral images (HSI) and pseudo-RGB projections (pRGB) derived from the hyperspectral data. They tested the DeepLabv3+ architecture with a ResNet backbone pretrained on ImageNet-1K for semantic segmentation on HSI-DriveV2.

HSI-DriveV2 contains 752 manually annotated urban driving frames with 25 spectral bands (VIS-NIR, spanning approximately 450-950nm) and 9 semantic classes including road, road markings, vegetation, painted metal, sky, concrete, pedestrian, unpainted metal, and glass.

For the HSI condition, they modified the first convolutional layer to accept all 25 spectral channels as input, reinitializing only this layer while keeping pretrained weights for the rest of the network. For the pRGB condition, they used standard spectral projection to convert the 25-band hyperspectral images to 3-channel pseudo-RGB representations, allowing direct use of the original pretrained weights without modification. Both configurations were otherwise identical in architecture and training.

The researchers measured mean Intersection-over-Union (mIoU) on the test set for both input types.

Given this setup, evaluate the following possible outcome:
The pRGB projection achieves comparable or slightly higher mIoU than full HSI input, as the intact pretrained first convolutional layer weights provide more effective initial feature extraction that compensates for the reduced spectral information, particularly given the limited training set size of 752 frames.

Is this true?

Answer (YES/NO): YES